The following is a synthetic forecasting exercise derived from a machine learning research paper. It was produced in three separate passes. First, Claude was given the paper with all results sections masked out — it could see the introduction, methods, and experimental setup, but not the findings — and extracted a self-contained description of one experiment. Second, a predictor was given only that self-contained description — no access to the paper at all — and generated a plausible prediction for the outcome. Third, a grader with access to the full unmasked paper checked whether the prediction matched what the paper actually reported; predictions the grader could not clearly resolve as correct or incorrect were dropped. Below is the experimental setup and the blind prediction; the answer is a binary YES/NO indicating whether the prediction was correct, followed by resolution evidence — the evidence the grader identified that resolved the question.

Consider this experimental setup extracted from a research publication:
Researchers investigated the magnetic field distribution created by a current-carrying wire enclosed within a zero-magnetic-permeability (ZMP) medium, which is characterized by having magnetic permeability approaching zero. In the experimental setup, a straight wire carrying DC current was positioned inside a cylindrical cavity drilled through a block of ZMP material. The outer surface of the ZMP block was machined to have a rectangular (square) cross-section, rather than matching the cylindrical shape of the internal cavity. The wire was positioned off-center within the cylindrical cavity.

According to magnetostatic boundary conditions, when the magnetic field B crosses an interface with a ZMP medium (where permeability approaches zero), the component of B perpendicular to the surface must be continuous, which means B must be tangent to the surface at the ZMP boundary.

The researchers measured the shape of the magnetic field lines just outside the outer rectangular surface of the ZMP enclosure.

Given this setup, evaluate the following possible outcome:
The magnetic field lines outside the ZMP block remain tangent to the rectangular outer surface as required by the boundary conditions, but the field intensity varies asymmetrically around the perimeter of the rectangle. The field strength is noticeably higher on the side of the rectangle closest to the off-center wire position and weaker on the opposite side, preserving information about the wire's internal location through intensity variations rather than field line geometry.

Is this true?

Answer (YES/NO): NO